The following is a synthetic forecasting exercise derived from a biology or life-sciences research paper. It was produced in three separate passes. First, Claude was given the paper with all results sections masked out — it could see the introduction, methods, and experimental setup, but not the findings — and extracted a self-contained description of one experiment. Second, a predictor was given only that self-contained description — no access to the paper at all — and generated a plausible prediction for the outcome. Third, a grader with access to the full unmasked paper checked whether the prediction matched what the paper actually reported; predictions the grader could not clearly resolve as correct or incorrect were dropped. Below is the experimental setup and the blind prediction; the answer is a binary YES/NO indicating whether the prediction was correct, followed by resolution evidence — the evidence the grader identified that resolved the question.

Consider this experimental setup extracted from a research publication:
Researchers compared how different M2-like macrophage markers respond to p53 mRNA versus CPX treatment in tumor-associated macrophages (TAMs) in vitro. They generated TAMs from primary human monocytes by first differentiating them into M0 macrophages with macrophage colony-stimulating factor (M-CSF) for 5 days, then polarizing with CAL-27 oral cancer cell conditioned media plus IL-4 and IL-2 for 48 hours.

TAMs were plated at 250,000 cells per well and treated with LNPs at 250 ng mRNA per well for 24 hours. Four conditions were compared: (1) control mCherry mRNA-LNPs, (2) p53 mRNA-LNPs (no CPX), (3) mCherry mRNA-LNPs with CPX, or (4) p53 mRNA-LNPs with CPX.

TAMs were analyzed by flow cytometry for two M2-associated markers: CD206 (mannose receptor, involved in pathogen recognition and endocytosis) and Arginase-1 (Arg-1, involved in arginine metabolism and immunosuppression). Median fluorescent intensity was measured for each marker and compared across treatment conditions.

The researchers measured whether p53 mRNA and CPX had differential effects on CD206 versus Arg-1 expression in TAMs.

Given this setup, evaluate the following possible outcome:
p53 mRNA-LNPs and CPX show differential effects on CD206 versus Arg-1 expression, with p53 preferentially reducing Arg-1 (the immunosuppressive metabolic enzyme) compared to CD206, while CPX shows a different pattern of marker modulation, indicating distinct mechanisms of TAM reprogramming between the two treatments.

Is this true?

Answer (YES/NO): NO